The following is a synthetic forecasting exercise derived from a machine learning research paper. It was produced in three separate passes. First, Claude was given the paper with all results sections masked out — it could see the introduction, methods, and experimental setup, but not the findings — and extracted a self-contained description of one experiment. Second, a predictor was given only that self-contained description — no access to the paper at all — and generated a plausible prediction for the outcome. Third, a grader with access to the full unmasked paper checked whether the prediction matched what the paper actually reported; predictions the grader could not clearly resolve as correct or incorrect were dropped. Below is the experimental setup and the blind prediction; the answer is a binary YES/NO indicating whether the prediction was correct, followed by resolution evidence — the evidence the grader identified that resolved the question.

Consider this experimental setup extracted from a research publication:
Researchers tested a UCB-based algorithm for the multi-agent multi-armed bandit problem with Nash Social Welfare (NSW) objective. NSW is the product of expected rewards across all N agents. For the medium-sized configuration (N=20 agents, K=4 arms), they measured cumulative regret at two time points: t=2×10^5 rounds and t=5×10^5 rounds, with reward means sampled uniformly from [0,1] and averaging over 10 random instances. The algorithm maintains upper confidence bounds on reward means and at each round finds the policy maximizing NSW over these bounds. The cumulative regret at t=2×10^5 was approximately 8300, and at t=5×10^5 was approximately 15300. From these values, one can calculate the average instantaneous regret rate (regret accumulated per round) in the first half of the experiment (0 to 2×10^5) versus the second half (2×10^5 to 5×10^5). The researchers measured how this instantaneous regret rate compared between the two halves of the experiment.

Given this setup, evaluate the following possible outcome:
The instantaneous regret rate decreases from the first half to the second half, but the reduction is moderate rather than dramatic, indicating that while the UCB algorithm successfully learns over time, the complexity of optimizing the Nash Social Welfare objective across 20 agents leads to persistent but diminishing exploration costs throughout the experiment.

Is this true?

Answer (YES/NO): YES